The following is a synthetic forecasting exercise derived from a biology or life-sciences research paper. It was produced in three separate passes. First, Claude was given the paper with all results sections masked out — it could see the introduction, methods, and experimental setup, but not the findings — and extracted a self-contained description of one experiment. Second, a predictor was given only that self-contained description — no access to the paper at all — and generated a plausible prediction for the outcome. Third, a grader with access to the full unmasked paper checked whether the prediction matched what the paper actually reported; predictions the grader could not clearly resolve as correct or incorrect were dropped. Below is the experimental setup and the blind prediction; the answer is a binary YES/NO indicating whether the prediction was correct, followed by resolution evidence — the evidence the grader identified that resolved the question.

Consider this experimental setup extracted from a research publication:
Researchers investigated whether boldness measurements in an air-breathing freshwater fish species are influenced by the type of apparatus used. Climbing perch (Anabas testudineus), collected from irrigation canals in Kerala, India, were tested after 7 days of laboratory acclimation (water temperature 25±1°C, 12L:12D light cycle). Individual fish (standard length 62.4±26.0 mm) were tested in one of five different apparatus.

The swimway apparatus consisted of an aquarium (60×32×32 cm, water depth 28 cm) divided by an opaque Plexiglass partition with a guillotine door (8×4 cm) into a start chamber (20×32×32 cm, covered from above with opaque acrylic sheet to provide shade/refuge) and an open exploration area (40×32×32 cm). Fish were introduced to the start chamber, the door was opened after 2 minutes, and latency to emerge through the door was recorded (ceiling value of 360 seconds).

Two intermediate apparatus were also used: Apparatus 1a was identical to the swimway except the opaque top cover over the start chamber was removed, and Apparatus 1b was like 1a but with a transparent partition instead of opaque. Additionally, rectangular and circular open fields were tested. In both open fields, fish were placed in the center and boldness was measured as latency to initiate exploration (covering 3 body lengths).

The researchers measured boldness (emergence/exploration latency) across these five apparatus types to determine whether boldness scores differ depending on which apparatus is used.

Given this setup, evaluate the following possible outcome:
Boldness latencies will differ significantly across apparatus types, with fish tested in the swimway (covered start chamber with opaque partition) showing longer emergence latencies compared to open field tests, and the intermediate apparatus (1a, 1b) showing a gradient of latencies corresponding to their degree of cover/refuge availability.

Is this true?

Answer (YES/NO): NO